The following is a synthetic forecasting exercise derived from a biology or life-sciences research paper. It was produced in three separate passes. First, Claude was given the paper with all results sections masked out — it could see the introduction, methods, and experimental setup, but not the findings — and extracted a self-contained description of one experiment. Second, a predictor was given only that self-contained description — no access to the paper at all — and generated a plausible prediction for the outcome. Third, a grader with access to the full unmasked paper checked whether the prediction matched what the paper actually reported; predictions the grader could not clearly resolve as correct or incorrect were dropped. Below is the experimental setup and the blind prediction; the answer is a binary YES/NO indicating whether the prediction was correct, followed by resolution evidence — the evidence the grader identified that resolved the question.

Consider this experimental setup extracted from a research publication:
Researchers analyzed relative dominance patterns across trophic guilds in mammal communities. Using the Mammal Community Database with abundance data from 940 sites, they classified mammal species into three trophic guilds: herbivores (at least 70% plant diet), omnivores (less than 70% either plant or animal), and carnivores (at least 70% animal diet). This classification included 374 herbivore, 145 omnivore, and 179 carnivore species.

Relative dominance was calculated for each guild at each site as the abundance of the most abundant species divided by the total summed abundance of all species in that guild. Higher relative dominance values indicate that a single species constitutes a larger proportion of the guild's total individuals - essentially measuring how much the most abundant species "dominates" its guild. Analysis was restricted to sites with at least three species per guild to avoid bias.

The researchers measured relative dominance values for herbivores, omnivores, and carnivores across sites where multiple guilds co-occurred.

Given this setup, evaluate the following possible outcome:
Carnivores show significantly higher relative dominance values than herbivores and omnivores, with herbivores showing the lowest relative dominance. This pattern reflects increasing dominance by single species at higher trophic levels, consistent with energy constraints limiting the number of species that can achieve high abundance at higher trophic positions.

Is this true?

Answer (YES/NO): NO